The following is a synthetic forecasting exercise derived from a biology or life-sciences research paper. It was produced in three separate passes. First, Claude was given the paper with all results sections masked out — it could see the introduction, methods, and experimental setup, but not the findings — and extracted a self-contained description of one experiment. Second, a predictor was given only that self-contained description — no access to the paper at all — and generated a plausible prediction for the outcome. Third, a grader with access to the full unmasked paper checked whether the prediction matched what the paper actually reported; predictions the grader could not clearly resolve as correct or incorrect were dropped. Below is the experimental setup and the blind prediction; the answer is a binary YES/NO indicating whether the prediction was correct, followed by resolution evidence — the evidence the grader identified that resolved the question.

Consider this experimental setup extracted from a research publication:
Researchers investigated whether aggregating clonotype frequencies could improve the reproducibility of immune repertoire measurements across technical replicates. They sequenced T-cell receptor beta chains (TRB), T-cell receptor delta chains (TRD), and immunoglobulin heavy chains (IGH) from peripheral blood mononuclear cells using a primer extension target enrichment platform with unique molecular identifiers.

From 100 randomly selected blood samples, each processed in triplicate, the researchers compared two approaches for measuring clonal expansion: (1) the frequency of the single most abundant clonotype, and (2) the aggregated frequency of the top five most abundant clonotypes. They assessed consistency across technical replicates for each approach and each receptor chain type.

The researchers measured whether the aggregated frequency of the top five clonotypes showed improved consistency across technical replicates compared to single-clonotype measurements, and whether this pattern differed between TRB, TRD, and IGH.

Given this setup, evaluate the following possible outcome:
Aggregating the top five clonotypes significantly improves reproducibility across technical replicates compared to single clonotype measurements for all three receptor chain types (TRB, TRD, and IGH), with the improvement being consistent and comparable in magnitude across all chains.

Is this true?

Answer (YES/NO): NO